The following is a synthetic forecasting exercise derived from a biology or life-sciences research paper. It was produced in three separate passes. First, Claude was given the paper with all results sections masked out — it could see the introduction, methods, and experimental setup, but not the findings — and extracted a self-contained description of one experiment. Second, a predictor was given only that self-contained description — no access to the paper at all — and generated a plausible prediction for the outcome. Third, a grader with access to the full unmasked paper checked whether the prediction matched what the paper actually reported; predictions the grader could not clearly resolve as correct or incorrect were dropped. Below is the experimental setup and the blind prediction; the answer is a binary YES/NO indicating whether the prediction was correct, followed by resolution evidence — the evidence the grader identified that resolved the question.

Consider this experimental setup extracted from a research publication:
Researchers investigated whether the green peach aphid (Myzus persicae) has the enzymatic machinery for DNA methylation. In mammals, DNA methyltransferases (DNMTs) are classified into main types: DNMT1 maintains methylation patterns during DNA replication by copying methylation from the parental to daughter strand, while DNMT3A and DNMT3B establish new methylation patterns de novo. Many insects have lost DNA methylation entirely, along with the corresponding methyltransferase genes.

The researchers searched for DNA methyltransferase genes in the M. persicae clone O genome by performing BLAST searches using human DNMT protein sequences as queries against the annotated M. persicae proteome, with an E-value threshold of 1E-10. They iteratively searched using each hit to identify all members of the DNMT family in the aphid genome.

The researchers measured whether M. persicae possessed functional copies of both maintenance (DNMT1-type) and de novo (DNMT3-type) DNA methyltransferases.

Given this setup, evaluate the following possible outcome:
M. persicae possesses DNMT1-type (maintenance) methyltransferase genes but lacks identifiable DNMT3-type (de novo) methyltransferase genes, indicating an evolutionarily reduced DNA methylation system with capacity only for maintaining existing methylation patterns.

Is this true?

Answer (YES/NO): NO